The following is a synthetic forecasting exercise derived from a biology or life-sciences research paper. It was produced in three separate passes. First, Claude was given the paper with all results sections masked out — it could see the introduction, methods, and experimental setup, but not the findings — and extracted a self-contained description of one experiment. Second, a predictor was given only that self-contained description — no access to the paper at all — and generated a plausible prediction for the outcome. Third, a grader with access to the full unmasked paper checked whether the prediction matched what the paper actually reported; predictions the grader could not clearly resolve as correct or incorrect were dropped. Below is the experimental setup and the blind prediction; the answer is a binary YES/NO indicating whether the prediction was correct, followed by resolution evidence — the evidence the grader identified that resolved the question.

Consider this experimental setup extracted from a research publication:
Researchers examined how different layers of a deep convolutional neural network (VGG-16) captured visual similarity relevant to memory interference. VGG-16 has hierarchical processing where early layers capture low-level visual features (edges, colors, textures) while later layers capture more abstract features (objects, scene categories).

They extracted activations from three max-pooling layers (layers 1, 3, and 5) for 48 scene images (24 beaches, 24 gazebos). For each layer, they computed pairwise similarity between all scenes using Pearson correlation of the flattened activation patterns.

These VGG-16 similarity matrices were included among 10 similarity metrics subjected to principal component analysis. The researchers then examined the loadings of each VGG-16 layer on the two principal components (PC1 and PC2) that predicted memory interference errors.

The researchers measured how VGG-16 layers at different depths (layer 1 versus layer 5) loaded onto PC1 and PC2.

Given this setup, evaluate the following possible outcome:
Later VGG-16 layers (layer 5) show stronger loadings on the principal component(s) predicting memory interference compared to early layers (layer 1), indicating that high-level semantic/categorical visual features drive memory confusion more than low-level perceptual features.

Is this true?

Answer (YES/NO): NO